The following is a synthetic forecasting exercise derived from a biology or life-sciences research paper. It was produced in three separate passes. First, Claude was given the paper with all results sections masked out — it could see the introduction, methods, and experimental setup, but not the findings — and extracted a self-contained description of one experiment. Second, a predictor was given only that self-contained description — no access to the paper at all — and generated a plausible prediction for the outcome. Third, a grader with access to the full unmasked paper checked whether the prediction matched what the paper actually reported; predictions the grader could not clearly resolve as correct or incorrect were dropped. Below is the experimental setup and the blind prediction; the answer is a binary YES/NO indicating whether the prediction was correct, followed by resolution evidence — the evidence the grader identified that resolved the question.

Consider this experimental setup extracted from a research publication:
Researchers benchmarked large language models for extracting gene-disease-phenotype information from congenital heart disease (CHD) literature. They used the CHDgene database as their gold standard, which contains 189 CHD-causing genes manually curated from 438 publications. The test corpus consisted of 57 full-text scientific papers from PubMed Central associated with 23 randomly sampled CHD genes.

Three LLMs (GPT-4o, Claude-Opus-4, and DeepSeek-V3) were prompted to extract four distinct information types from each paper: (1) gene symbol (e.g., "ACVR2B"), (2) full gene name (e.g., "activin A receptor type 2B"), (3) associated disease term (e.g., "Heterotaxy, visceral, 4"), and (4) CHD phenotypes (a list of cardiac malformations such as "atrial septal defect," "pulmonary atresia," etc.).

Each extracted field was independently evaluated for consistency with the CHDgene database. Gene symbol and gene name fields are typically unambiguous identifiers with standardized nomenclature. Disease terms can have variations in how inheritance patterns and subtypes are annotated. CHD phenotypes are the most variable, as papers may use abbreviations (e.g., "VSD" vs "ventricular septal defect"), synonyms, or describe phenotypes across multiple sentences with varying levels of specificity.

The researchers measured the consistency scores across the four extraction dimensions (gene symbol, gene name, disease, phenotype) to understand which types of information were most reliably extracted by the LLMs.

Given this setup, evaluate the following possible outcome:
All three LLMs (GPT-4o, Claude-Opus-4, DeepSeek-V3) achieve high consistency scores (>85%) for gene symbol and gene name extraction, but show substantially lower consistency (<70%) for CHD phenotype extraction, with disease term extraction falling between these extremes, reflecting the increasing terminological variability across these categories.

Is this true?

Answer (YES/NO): NO